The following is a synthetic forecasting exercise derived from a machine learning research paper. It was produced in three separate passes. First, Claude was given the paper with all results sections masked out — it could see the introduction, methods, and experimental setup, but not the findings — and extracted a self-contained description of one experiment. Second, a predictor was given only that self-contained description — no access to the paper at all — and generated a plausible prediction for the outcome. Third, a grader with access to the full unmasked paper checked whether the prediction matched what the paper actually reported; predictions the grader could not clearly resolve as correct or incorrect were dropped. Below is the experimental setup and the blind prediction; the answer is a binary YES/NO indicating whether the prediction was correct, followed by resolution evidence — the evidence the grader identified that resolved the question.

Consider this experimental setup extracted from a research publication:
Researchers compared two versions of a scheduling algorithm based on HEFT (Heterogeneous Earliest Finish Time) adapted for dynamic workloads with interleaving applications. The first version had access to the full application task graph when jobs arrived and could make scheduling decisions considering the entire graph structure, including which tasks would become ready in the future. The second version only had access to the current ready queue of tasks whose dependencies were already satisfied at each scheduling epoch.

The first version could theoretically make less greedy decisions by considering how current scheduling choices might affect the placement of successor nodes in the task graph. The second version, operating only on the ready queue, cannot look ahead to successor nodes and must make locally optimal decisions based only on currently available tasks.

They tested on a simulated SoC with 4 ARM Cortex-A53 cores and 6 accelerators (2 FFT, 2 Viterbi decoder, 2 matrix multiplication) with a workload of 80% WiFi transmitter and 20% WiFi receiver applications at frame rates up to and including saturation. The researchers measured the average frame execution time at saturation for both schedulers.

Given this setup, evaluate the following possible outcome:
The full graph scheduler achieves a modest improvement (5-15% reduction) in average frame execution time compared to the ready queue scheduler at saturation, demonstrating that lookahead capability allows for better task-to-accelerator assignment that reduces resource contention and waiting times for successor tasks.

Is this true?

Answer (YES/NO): NO